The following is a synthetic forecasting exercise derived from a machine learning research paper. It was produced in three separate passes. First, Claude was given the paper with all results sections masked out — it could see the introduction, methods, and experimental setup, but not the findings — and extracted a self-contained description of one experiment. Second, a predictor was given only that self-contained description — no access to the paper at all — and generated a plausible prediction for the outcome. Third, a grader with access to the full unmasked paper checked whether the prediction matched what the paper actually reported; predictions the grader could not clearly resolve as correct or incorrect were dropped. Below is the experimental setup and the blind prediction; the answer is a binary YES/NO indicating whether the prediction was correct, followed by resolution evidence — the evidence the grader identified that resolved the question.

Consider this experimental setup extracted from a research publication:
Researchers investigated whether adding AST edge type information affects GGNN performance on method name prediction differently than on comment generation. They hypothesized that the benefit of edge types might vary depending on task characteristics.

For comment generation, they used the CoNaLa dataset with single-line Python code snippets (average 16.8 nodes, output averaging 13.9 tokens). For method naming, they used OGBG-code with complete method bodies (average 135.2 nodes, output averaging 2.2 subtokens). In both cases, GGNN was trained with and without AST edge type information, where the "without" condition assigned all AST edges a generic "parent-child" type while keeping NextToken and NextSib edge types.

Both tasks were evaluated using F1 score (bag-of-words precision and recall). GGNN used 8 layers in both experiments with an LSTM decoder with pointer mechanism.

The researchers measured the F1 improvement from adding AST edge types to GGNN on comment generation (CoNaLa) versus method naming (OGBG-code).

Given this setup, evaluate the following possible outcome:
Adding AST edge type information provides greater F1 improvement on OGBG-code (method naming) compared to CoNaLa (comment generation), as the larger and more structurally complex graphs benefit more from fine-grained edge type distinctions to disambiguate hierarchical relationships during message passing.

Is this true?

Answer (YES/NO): NO